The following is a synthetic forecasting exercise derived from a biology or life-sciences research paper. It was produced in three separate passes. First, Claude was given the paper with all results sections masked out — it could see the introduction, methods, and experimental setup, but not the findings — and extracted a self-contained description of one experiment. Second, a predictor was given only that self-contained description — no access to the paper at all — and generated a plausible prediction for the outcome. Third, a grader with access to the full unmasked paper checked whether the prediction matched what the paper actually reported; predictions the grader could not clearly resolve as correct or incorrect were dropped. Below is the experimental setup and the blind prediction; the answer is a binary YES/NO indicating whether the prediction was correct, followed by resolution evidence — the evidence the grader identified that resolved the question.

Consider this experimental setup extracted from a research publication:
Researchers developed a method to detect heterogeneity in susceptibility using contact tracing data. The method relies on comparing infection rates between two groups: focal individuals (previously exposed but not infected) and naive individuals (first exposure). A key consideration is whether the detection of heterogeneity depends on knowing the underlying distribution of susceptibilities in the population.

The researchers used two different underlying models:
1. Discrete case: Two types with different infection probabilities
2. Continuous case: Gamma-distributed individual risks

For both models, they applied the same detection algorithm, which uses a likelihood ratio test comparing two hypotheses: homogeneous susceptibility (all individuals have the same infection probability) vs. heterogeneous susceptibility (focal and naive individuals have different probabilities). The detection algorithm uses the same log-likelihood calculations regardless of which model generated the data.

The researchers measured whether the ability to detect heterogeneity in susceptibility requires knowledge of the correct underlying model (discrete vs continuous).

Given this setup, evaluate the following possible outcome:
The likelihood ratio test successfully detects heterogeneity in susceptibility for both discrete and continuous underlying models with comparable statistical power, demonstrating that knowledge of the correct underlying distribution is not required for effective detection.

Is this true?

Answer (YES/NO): NO